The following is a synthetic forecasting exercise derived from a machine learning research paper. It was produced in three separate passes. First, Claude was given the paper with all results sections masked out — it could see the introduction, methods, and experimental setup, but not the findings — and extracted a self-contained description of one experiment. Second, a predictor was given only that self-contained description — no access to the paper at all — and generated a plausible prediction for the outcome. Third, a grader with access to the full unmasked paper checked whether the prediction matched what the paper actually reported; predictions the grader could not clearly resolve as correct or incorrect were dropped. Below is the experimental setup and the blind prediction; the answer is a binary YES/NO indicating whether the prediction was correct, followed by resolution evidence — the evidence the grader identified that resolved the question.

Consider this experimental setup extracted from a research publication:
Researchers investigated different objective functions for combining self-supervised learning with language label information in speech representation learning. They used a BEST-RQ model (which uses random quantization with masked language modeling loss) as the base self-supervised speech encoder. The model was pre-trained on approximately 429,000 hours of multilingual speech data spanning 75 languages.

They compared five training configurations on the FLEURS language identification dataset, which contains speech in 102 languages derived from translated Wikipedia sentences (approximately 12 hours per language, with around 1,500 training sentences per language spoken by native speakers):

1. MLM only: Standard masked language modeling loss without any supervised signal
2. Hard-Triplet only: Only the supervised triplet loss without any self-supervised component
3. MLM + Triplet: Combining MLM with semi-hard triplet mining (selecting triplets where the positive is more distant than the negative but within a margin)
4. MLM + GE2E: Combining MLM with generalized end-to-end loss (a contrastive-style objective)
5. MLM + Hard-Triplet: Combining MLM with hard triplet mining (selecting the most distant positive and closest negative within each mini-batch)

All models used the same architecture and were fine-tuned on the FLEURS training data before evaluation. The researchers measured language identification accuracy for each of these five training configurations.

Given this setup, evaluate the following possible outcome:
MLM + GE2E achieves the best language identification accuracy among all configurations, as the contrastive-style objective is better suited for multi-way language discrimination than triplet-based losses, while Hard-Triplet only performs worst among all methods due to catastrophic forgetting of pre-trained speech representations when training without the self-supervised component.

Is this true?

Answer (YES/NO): NO